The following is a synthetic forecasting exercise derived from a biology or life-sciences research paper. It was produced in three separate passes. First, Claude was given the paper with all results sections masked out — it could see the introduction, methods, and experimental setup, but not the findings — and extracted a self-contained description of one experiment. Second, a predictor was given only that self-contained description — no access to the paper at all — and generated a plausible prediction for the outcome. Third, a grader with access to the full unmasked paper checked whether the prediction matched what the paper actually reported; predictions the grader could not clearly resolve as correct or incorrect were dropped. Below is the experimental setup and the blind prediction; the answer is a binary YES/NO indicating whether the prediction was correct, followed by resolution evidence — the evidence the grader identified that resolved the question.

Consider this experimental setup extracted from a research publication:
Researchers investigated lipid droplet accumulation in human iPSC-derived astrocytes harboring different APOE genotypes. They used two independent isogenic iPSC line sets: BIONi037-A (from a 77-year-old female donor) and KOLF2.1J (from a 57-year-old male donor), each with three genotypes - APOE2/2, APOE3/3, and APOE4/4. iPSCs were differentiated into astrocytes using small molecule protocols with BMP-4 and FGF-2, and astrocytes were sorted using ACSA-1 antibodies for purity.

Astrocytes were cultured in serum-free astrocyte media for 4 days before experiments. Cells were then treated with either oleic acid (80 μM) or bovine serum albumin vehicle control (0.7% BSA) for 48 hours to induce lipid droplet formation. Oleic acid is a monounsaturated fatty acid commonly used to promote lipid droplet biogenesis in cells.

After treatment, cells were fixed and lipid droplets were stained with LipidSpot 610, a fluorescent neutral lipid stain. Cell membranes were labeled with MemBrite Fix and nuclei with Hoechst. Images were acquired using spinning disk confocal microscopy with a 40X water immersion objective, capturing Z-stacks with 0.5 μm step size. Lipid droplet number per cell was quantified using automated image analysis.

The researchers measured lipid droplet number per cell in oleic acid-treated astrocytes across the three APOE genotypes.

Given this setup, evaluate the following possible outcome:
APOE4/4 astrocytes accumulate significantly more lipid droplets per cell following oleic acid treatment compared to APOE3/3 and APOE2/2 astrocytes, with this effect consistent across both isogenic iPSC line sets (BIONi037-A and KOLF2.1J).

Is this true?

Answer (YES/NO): NO